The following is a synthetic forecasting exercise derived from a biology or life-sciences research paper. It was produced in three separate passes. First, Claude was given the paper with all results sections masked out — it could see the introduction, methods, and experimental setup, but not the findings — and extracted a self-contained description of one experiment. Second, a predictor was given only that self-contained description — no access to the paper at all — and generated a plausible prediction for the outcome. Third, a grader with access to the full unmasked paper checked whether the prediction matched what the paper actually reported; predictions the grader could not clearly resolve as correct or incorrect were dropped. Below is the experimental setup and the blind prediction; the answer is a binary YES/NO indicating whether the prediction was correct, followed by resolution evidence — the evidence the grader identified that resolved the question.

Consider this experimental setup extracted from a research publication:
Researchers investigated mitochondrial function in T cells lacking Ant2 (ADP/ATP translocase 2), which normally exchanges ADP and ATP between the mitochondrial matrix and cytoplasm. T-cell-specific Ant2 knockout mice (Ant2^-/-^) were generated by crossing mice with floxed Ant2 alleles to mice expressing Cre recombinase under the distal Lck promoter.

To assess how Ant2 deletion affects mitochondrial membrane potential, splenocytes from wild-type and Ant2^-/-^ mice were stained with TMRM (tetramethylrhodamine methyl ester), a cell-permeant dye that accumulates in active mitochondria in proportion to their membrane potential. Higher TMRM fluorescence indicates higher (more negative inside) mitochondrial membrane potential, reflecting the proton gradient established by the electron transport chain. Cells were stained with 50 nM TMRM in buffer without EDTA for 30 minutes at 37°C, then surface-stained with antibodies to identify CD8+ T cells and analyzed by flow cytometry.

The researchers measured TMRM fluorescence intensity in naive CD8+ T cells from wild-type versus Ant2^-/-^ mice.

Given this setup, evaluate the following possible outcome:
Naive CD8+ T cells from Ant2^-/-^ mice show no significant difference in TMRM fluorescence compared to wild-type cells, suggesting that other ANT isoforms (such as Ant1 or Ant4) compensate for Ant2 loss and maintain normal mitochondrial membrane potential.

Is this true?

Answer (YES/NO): NO